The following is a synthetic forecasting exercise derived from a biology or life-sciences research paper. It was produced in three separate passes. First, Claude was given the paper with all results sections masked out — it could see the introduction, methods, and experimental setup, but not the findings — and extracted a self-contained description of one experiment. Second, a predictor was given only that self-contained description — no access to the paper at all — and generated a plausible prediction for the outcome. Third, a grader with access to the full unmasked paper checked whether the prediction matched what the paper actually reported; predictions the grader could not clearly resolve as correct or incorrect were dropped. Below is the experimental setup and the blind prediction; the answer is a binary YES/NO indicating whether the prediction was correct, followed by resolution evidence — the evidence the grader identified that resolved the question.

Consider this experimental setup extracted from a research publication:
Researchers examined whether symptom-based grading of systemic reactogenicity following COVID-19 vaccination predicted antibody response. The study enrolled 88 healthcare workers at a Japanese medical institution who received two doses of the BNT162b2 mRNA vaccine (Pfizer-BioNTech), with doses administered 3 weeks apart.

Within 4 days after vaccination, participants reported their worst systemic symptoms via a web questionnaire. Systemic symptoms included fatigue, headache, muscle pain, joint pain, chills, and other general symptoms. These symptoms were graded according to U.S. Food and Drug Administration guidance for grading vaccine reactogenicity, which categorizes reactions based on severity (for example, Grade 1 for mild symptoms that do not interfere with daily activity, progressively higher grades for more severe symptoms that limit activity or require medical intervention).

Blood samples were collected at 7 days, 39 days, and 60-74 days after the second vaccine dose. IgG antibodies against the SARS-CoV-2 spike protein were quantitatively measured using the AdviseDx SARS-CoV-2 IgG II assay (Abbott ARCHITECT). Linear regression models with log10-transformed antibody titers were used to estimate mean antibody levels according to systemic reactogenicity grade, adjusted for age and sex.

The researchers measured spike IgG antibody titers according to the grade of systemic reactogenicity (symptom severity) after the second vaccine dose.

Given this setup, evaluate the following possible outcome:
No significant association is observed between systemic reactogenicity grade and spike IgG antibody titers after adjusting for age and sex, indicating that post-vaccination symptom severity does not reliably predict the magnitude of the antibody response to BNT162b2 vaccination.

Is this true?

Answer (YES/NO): YES